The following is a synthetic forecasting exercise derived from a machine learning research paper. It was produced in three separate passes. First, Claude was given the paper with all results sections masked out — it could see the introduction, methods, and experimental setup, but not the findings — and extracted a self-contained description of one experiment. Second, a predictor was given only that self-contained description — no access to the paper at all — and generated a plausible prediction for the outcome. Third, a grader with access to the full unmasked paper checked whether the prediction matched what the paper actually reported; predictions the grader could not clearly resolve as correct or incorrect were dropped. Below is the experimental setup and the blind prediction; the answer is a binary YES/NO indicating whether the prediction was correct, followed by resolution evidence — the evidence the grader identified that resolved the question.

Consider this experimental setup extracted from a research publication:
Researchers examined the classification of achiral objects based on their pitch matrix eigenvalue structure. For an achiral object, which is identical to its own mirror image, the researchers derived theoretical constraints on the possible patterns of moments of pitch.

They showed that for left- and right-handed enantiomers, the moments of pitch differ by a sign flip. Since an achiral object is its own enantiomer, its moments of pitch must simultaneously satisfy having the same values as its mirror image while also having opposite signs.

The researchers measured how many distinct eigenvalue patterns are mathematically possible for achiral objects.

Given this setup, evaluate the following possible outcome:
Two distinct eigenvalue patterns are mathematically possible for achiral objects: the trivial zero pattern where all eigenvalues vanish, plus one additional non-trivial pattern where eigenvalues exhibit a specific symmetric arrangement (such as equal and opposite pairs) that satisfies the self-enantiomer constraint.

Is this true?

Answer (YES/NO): YES